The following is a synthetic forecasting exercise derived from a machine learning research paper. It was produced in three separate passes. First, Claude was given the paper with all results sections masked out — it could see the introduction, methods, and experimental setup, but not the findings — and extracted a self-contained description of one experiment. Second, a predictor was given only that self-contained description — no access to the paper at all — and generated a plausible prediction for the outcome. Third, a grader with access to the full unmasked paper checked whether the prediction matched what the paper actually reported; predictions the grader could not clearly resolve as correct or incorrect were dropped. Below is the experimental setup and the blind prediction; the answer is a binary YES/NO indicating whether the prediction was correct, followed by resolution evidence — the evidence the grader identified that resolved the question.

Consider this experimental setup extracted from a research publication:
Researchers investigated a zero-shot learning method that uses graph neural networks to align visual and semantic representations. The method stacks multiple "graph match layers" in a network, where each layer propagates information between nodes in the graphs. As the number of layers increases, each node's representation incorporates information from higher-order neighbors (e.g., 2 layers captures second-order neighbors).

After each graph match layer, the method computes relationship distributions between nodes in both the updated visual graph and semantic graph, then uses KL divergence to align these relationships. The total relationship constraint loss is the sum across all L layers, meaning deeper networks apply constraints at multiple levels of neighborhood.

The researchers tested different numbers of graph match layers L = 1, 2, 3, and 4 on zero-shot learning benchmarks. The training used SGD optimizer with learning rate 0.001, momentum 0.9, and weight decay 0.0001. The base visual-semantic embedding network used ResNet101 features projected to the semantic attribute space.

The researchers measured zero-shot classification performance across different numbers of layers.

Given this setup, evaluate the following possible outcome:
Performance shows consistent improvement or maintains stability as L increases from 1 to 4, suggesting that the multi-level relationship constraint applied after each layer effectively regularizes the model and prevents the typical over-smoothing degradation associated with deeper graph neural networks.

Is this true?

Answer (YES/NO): NO